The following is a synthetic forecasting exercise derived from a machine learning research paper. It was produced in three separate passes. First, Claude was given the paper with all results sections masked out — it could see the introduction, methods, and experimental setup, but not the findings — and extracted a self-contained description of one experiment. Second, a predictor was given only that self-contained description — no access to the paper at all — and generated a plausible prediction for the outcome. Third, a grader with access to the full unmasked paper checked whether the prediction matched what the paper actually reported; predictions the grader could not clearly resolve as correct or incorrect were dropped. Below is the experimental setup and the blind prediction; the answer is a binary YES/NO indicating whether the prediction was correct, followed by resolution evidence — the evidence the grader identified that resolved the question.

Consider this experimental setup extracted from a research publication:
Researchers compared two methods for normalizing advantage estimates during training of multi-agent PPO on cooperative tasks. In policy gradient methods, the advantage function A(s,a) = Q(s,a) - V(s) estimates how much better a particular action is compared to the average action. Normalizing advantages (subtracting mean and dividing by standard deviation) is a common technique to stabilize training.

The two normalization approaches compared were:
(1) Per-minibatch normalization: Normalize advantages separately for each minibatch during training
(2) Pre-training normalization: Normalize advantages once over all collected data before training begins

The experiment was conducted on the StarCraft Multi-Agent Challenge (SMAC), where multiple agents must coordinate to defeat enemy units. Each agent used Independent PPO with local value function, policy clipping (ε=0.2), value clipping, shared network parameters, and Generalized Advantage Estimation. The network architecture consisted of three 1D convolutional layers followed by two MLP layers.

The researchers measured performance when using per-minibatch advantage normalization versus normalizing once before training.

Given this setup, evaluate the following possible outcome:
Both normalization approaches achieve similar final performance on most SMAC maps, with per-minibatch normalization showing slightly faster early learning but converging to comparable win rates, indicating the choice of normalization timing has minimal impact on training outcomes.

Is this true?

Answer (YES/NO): NO